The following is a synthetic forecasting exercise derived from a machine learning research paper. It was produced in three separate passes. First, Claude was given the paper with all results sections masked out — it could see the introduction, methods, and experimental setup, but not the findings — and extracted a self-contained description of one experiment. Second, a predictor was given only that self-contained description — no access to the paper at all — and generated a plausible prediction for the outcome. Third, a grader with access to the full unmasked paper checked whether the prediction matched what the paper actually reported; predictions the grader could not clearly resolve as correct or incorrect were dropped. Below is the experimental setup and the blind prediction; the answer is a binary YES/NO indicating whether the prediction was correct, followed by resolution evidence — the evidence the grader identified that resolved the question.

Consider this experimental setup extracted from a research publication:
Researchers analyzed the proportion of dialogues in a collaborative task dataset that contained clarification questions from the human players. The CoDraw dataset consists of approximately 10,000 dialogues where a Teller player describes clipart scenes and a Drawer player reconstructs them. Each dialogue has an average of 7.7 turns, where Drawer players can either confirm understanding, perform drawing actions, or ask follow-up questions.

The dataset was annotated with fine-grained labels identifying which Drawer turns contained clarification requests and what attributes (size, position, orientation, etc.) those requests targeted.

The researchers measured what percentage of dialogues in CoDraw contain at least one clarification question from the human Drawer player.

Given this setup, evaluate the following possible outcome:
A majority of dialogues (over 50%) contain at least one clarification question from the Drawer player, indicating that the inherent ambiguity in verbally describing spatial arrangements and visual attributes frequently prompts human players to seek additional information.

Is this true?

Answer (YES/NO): NO